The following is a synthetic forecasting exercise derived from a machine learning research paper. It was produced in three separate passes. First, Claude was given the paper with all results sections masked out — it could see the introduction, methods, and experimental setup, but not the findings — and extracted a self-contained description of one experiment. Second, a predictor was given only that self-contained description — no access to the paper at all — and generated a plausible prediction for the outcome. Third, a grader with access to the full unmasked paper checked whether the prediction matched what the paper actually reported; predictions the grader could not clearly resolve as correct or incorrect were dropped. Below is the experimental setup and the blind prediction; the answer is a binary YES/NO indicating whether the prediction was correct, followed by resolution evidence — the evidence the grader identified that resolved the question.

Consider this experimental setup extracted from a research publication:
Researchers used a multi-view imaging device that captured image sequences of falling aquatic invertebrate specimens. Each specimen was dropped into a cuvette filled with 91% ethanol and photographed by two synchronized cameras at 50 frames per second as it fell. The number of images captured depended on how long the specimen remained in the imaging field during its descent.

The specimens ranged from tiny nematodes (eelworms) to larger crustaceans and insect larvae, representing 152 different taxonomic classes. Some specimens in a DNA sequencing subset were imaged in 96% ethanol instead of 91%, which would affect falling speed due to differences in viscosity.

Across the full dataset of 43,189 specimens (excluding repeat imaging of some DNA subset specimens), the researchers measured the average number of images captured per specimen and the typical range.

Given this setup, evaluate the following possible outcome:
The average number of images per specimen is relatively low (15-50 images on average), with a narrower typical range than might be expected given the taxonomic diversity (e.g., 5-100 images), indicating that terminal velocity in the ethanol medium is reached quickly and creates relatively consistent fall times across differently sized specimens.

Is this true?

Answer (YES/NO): NO